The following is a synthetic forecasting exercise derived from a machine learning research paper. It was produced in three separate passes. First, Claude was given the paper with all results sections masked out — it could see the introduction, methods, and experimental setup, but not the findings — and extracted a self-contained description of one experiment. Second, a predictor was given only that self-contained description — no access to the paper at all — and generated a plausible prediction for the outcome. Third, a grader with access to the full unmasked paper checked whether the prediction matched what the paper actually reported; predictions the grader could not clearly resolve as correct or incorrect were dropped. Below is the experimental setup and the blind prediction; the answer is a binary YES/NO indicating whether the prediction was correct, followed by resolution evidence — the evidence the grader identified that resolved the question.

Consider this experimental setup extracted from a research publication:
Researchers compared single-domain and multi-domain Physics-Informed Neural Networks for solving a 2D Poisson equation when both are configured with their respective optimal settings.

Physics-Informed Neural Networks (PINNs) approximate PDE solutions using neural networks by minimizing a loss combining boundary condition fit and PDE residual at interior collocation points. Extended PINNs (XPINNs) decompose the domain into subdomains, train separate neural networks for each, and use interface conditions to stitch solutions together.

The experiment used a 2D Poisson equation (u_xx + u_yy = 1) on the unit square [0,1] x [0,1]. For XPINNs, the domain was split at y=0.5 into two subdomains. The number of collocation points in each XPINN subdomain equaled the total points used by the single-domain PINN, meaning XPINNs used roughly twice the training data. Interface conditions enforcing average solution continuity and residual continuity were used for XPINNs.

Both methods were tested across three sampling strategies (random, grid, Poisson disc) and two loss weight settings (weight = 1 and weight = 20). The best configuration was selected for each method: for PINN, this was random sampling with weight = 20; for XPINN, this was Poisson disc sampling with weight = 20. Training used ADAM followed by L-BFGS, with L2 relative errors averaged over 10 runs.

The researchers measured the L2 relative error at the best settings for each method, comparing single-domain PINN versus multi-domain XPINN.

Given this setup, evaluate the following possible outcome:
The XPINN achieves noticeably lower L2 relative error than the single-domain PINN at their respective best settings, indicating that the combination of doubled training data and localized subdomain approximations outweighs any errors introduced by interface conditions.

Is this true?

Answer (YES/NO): NO